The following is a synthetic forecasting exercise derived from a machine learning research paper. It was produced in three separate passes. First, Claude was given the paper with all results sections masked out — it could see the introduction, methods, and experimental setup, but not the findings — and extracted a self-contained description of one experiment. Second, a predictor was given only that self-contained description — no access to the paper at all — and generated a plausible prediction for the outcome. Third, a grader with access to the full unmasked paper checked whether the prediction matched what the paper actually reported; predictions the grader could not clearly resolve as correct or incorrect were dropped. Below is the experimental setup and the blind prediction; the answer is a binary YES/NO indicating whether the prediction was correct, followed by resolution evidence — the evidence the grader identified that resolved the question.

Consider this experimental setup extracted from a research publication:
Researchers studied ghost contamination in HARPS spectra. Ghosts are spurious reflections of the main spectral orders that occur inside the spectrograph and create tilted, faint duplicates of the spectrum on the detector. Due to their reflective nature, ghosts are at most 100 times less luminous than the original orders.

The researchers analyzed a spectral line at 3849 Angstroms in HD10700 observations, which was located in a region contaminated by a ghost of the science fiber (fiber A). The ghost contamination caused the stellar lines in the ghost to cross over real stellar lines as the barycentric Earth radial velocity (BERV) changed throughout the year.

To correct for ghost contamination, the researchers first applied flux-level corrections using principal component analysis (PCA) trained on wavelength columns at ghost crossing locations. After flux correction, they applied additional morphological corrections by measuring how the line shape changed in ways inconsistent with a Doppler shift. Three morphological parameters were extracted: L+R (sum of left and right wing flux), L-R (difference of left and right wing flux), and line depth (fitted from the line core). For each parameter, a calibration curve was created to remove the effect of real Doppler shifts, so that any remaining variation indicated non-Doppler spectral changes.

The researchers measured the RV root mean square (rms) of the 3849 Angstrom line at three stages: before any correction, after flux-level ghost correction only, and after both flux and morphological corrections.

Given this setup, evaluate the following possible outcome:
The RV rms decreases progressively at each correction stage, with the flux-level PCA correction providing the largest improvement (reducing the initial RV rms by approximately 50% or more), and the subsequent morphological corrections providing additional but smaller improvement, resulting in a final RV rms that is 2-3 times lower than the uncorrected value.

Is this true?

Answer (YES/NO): NO